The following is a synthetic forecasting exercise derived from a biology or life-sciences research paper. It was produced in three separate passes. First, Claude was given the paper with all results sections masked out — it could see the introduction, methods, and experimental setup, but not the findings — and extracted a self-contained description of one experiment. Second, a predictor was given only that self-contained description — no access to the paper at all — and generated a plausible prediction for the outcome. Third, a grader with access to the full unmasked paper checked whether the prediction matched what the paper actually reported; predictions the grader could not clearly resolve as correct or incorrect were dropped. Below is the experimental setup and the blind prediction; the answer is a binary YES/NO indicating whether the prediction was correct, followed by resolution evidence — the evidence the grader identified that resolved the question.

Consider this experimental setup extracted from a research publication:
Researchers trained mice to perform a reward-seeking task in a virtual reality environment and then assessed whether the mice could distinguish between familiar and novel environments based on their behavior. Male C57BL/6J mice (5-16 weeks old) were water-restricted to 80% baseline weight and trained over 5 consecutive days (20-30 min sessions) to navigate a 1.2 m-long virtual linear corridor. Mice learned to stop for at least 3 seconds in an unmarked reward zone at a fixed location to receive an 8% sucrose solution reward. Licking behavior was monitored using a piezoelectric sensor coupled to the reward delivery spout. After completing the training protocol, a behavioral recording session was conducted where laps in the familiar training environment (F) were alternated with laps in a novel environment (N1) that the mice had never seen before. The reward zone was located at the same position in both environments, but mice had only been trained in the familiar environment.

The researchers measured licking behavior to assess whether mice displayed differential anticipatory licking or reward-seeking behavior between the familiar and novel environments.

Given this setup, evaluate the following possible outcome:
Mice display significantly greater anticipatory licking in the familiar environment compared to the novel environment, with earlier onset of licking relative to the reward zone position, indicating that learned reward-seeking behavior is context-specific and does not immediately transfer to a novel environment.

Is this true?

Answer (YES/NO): NO